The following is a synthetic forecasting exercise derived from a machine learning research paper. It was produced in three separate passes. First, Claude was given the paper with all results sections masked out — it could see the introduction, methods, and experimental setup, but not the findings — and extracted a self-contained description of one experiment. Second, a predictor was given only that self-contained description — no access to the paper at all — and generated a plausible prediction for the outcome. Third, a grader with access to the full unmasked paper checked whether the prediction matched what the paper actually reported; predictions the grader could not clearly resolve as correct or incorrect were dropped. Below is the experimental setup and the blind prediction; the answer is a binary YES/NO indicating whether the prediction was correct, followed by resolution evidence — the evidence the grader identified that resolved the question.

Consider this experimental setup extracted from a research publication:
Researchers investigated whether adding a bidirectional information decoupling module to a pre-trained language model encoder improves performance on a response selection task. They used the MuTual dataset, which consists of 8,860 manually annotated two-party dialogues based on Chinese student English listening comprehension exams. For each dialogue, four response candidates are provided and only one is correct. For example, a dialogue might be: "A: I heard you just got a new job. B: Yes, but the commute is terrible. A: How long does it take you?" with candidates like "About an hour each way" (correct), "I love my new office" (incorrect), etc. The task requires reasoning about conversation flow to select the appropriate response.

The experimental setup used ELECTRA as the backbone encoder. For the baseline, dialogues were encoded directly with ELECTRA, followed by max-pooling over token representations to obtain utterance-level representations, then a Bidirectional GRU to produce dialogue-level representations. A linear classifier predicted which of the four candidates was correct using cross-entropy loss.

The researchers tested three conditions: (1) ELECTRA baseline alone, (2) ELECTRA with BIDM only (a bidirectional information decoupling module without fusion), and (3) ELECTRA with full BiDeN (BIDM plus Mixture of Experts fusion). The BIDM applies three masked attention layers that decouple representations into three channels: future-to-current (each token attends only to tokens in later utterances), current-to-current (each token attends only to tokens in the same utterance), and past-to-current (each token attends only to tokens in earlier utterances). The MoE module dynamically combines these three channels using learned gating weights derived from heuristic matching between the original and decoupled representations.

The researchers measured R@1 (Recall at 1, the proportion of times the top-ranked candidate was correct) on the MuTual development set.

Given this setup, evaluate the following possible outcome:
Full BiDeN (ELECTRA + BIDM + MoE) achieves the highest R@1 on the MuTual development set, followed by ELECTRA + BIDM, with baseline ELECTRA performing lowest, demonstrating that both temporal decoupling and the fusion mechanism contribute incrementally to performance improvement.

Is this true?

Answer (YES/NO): YES